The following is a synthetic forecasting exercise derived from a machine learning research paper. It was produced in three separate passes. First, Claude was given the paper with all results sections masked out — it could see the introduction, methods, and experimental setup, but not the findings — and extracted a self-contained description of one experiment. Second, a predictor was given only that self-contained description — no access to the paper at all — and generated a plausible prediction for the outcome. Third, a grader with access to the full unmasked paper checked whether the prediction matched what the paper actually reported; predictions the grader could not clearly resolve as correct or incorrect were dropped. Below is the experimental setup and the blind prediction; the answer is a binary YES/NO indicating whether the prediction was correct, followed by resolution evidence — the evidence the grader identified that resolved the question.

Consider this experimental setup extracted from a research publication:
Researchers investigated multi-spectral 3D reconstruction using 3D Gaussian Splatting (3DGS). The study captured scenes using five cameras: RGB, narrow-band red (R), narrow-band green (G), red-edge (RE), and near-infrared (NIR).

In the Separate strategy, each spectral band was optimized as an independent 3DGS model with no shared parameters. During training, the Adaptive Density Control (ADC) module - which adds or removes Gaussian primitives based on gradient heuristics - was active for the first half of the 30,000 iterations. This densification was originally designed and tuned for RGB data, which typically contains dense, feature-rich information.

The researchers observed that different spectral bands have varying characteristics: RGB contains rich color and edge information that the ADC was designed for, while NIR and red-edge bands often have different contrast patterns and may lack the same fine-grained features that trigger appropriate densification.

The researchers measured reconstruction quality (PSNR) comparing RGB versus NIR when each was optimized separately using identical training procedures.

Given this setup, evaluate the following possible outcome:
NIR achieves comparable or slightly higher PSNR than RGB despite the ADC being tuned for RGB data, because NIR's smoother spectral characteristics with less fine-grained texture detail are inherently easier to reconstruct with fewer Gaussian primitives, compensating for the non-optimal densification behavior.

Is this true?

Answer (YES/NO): NO